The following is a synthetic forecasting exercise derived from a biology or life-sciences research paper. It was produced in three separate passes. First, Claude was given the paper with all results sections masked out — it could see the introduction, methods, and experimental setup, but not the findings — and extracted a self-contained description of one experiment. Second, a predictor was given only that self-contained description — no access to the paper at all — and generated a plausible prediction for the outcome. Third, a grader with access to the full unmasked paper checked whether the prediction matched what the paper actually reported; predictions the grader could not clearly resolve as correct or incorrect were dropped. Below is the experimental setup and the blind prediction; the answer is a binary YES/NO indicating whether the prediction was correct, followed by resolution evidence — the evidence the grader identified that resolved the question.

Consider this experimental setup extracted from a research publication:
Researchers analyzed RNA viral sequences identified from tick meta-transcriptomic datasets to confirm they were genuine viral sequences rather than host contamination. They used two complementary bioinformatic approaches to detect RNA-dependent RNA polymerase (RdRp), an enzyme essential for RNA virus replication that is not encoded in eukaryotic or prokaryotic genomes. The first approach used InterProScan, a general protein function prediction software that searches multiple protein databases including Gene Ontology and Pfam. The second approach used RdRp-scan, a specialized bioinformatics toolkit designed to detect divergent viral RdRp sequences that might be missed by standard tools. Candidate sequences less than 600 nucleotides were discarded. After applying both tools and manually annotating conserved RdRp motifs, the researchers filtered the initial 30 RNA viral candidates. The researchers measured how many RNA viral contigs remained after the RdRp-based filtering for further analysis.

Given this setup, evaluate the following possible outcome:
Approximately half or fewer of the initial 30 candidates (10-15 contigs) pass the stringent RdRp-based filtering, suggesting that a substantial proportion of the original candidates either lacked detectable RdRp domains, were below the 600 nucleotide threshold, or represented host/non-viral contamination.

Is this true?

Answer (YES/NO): YES